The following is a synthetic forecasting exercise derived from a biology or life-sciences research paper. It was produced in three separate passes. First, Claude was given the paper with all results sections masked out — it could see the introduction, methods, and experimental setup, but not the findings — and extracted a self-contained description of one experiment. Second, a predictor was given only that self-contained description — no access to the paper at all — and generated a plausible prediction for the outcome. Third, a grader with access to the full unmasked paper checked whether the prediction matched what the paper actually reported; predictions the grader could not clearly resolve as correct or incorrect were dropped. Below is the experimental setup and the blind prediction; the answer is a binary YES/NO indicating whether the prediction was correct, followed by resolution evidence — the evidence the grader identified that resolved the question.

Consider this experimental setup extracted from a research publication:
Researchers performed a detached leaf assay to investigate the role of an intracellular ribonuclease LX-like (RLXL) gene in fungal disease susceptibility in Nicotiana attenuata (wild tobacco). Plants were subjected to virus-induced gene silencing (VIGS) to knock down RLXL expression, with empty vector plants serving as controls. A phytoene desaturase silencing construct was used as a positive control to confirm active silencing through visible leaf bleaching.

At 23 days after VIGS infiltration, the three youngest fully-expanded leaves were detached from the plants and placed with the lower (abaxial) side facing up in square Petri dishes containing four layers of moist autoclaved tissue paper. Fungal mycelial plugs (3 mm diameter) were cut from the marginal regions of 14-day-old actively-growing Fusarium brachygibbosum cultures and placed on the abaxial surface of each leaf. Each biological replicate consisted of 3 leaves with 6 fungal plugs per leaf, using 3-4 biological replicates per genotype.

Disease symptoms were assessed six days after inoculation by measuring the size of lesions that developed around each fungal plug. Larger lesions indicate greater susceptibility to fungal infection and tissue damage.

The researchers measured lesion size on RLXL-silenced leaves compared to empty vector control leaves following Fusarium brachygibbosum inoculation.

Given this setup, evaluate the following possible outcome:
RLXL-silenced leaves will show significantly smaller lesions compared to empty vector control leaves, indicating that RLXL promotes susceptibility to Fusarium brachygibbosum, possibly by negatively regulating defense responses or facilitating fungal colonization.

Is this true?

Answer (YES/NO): NO